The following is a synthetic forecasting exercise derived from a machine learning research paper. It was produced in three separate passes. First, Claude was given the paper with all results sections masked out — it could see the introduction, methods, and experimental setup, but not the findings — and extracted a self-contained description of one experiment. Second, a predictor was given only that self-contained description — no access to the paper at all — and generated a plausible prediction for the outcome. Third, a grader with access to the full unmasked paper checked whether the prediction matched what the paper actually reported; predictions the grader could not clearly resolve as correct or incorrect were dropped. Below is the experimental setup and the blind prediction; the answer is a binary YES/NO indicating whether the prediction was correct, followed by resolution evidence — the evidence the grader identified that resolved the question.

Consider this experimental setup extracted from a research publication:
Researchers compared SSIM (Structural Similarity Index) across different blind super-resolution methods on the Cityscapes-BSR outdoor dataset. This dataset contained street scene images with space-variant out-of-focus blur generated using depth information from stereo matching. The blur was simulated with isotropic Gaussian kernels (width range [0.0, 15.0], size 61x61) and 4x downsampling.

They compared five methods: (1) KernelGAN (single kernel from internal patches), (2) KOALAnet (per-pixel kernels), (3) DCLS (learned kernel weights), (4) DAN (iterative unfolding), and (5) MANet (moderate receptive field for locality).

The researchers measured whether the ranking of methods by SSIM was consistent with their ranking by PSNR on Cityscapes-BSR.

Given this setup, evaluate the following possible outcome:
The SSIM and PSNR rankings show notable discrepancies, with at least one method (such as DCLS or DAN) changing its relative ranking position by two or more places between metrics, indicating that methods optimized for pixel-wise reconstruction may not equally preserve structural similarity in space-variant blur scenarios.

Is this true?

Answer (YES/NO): NO